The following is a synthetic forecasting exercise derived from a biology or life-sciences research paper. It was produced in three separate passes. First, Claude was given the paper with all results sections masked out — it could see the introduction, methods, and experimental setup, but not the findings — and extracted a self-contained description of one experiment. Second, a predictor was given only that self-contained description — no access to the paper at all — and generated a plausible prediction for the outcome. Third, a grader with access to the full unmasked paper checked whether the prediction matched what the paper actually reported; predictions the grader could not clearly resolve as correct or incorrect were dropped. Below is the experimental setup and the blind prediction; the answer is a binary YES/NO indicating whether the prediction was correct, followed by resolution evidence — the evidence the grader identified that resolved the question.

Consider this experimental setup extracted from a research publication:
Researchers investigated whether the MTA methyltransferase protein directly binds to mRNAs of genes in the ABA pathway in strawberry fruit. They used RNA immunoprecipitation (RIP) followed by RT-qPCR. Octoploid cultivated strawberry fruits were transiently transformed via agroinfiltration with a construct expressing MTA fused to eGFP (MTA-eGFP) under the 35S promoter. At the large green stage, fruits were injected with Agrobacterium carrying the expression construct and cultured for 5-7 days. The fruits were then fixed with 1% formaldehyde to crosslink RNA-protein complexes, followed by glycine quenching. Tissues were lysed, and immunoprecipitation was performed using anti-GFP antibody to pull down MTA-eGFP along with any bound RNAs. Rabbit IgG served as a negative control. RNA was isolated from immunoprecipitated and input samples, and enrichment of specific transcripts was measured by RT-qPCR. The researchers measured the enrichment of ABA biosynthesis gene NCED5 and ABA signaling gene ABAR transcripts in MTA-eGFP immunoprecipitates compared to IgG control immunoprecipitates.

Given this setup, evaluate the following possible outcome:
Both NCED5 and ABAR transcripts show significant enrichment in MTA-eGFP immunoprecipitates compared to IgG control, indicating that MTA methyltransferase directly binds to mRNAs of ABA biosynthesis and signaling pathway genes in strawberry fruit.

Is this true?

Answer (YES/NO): YES